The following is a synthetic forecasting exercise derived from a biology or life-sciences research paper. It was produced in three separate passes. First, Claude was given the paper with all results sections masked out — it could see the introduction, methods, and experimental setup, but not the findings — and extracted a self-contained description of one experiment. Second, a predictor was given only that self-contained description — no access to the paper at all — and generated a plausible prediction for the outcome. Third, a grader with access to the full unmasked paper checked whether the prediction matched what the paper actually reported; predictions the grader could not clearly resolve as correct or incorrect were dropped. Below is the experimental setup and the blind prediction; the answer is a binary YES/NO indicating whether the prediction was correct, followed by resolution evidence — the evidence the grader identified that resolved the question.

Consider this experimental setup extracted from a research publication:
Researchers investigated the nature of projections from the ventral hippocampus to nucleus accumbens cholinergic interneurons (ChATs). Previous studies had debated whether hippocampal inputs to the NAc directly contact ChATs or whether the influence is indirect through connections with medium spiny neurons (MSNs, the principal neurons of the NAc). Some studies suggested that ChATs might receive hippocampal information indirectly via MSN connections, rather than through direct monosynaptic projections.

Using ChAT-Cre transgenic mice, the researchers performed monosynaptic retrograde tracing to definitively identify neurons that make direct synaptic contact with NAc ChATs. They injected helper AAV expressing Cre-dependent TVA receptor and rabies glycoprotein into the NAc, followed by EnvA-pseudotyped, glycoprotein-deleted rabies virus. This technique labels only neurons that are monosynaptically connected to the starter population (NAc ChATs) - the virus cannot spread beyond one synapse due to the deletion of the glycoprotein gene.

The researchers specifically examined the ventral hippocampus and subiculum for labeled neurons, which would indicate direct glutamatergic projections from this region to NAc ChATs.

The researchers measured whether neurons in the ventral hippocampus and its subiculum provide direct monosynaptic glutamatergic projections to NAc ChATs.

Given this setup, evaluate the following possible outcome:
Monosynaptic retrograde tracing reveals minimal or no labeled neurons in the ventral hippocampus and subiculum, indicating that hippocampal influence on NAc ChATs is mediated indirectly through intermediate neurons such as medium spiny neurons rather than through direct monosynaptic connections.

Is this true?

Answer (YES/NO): NO